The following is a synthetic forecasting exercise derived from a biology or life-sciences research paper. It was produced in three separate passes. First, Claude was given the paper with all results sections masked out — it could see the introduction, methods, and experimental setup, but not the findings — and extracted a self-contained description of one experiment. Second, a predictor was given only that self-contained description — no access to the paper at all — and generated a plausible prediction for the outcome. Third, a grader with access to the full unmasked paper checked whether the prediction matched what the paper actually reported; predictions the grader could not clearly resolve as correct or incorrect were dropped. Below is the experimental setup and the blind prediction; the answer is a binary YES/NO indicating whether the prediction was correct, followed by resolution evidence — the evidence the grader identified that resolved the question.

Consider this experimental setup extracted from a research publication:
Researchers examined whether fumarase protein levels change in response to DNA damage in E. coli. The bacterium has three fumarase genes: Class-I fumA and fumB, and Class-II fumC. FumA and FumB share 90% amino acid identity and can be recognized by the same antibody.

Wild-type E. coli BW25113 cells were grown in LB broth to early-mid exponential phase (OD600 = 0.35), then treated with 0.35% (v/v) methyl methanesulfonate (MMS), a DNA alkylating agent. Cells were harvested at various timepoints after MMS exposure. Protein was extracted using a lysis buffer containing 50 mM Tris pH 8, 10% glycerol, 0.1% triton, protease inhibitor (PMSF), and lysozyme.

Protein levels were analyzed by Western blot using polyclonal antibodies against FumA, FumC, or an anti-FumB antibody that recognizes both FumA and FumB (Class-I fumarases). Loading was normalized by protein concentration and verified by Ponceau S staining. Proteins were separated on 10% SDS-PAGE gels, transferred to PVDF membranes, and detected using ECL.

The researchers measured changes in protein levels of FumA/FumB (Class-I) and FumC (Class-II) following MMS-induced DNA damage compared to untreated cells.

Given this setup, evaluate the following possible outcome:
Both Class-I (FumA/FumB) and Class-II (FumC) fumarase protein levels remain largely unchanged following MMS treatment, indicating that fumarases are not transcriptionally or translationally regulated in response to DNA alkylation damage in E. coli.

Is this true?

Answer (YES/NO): NO